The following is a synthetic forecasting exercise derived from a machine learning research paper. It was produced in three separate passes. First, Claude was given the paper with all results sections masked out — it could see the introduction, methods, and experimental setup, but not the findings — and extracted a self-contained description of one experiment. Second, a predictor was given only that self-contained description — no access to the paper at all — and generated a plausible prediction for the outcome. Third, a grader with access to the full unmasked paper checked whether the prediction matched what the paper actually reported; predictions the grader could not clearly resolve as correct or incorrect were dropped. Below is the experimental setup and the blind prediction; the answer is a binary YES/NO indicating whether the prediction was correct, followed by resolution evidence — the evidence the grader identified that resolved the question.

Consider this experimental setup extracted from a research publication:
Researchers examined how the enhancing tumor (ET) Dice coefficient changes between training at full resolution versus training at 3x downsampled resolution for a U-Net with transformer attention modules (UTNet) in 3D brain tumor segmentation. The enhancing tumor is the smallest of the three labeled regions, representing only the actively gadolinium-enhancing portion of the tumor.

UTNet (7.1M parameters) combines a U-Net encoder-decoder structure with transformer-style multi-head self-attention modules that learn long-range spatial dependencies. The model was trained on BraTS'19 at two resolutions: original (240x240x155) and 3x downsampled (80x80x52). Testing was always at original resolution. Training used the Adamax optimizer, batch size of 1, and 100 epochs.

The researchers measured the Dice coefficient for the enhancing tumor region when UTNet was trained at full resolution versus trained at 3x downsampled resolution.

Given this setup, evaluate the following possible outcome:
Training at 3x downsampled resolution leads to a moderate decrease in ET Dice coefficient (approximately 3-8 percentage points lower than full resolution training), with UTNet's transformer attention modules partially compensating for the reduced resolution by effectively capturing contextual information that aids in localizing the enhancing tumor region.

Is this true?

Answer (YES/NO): NO